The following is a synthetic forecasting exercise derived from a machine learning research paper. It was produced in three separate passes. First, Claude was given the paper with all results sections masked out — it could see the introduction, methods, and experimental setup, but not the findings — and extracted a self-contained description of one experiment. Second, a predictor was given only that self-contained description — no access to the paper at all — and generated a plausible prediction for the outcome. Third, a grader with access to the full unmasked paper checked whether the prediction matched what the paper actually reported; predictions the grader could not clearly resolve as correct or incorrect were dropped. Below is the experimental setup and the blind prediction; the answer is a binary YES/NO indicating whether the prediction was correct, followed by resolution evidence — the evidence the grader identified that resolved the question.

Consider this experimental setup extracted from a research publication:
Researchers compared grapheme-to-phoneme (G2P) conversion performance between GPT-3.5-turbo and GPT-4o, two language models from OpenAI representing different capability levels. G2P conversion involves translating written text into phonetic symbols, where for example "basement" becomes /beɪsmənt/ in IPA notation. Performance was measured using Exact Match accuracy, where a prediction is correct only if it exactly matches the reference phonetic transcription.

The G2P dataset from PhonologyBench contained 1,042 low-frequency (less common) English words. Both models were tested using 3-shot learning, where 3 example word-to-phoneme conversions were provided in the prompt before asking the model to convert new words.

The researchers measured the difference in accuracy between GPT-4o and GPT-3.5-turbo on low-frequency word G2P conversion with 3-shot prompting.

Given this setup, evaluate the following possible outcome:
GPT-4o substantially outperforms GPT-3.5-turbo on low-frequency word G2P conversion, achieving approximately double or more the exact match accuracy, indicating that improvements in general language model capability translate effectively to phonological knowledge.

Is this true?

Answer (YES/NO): NO